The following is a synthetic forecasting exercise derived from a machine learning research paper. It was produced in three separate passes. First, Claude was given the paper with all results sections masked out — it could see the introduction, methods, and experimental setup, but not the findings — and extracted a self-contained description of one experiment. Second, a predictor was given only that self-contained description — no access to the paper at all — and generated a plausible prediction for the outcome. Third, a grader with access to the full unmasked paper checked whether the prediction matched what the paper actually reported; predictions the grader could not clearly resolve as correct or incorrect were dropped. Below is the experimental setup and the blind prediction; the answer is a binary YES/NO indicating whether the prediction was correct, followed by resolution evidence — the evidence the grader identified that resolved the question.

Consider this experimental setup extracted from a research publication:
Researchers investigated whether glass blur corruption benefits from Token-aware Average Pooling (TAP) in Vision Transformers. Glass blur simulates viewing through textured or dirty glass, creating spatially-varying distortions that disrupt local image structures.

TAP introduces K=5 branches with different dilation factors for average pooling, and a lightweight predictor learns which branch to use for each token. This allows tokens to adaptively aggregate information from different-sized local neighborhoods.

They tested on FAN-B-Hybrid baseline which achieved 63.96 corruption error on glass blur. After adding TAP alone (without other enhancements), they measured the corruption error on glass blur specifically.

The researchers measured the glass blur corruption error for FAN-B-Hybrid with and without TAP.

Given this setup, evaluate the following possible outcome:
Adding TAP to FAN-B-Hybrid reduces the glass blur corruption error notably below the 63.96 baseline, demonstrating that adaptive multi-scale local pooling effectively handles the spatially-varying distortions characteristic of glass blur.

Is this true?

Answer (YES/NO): NO